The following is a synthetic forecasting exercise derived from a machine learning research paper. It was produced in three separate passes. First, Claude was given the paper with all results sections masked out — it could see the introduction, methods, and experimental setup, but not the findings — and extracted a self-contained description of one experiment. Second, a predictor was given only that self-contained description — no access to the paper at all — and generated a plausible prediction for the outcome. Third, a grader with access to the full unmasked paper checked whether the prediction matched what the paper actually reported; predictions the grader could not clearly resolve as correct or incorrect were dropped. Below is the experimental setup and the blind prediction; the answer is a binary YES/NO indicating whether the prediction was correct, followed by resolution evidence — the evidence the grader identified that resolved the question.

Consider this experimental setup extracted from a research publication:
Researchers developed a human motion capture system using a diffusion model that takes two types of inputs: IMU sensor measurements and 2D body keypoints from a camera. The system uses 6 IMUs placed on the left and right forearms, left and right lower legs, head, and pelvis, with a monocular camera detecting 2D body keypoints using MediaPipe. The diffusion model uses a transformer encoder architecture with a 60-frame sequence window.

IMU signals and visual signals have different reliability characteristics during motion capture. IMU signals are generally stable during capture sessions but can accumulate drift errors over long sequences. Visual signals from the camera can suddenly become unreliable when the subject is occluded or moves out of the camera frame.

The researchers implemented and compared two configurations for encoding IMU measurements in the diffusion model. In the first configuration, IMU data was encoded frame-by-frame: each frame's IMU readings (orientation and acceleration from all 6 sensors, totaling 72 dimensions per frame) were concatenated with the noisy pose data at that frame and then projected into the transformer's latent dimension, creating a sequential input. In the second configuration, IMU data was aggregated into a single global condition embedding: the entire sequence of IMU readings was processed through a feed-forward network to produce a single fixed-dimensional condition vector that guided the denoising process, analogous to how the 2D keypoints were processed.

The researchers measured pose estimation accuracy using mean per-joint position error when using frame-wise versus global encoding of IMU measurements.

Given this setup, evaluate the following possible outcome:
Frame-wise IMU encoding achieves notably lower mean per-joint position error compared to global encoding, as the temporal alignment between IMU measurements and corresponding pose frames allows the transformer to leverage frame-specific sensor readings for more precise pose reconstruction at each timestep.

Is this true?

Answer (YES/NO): YES